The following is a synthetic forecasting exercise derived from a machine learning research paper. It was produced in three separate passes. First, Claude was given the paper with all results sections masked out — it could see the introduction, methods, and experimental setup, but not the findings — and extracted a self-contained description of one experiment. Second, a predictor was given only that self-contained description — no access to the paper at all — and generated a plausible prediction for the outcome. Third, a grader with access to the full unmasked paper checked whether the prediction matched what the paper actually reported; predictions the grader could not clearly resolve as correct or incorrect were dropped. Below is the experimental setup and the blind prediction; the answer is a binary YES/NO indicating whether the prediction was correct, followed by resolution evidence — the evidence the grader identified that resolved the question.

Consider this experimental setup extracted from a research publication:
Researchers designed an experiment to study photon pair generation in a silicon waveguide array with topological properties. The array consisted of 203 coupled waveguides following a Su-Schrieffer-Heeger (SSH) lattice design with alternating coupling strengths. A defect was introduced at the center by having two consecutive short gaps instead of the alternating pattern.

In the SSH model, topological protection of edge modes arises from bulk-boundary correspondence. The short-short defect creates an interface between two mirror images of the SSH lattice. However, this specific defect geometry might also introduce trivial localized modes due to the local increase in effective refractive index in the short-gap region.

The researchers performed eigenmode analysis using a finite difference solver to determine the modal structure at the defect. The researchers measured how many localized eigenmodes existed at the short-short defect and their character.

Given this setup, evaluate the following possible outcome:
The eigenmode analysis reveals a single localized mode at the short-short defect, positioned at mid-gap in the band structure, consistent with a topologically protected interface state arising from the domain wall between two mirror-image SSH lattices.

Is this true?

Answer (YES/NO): NO